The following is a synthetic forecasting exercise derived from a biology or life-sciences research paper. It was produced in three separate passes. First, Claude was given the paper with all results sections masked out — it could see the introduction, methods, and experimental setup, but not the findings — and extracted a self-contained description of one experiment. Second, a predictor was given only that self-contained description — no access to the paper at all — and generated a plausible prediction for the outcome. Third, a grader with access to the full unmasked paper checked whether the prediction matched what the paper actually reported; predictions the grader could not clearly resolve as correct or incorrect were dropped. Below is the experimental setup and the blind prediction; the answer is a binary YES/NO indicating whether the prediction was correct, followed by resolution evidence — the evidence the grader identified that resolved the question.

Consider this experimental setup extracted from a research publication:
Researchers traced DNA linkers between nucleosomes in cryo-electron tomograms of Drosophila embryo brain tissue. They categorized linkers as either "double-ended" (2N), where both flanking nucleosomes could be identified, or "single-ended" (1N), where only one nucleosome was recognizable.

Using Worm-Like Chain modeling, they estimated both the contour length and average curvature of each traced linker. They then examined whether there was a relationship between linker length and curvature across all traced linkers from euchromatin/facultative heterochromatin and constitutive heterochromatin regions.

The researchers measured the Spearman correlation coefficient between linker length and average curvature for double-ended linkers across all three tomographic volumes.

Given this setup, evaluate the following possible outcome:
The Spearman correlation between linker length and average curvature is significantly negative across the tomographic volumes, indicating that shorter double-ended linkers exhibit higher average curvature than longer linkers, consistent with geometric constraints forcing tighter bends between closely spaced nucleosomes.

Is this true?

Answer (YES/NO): NO